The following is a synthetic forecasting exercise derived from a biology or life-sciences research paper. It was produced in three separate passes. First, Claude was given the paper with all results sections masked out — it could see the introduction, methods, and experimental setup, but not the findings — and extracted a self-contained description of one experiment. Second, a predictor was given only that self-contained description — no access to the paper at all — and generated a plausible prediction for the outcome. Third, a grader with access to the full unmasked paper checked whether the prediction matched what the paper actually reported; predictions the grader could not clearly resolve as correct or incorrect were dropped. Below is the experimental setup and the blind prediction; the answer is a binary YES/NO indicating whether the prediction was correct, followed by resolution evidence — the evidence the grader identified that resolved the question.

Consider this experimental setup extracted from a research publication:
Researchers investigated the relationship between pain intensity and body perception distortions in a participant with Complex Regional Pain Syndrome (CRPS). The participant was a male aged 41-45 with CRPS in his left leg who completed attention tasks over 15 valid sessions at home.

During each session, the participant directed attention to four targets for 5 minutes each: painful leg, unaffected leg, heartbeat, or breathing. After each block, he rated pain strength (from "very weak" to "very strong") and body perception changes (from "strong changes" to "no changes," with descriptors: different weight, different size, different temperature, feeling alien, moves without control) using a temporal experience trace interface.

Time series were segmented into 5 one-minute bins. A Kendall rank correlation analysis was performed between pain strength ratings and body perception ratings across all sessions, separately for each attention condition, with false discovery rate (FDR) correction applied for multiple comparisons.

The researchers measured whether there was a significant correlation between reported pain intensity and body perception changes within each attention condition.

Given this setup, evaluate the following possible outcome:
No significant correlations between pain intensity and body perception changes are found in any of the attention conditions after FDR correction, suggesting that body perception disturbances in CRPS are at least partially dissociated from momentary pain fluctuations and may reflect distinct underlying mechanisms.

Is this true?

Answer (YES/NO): NO